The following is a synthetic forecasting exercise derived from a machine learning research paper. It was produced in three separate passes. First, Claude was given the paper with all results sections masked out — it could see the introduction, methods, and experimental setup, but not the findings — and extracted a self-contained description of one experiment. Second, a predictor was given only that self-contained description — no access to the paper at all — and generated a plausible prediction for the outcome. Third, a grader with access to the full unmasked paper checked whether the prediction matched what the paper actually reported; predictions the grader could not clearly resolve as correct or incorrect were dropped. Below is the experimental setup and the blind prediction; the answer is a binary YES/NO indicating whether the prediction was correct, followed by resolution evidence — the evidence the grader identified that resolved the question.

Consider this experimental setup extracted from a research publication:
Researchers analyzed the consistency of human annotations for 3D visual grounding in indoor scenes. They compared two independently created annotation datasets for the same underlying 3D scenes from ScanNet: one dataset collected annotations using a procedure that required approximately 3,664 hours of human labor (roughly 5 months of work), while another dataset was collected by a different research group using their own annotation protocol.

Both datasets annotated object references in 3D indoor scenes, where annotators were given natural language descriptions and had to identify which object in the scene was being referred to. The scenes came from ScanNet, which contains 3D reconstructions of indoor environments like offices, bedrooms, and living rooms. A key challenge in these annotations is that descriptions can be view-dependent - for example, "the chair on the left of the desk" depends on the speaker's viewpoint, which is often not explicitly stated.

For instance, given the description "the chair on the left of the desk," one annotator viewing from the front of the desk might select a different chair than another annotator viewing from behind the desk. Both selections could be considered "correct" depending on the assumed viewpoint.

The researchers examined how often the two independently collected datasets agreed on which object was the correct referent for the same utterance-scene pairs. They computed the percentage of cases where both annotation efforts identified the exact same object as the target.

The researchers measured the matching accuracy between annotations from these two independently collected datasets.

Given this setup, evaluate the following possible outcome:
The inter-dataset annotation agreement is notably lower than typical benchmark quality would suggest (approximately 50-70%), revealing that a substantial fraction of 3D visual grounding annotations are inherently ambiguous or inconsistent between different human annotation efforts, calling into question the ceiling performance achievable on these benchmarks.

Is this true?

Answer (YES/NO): NO